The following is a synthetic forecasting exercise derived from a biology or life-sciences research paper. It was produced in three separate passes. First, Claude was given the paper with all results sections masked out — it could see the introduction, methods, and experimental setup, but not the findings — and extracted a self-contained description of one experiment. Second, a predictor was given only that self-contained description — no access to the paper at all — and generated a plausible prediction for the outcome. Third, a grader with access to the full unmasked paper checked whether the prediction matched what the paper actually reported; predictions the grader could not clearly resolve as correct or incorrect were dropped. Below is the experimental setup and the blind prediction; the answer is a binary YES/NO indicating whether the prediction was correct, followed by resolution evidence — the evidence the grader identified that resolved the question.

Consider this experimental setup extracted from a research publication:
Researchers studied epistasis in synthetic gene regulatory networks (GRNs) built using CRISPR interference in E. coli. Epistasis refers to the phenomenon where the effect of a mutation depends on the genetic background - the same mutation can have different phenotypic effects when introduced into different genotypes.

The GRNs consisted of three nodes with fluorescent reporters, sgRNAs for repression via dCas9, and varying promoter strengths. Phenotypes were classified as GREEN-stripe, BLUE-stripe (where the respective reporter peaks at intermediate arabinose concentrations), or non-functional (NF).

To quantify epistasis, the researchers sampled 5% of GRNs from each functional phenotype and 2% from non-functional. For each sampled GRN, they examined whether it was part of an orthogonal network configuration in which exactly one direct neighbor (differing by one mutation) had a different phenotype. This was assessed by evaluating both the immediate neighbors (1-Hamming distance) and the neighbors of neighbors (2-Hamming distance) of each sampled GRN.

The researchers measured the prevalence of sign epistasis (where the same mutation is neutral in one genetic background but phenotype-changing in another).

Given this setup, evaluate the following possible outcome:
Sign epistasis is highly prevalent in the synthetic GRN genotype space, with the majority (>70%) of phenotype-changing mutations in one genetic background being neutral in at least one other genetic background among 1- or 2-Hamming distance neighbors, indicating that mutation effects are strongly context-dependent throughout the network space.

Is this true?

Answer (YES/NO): NO